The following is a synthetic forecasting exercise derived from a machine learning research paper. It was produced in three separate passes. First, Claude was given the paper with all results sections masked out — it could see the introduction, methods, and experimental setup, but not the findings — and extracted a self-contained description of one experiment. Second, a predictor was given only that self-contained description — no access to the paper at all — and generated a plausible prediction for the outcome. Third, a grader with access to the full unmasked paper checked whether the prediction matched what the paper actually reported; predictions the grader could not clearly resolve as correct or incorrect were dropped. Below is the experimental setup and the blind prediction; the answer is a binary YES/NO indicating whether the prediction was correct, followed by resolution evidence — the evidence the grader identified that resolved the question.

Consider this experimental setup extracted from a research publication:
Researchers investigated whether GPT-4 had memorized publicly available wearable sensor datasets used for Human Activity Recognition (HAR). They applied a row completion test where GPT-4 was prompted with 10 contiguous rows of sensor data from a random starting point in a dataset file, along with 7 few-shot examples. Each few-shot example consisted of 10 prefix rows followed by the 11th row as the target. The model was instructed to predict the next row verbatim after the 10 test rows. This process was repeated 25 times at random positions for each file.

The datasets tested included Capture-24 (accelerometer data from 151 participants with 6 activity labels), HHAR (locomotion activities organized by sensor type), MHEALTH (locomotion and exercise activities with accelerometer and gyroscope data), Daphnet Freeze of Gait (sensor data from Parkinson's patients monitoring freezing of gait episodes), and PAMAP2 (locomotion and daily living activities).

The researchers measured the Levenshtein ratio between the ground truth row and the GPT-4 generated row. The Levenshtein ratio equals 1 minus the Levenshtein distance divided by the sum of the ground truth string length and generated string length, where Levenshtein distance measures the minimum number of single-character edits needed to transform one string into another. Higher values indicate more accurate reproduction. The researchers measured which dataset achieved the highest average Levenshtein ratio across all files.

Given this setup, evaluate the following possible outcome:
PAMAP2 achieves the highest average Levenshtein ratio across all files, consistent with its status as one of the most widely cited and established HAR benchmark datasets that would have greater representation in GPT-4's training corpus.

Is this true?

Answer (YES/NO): NO